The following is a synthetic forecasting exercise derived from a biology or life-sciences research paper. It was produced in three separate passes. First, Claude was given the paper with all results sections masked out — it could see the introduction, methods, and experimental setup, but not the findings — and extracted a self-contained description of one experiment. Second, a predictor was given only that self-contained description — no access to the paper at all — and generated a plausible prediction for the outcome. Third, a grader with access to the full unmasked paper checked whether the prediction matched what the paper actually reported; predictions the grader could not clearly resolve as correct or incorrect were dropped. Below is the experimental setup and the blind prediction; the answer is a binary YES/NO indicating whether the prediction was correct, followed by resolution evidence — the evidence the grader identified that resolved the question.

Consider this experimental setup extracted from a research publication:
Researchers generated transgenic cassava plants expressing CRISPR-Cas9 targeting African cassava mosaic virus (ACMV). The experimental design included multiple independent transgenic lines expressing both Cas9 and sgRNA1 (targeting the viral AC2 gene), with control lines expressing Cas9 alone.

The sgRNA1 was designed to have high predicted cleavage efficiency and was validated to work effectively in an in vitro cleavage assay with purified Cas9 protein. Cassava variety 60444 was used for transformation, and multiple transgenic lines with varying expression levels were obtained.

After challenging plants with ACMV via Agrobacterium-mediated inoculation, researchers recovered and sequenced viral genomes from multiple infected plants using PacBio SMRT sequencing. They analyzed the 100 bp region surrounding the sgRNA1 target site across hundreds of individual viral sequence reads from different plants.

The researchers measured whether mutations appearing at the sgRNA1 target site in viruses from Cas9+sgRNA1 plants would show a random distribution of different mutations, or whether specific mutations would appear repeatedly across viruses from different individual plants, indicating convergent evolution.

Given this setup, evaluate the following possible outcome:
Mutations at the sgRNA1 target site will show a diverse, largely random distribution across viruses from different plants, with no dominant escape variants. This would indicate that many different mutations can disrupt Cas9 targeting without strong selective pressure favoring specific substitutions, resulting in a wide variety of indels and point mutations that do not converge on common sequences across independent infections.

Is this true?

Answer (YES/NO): NO